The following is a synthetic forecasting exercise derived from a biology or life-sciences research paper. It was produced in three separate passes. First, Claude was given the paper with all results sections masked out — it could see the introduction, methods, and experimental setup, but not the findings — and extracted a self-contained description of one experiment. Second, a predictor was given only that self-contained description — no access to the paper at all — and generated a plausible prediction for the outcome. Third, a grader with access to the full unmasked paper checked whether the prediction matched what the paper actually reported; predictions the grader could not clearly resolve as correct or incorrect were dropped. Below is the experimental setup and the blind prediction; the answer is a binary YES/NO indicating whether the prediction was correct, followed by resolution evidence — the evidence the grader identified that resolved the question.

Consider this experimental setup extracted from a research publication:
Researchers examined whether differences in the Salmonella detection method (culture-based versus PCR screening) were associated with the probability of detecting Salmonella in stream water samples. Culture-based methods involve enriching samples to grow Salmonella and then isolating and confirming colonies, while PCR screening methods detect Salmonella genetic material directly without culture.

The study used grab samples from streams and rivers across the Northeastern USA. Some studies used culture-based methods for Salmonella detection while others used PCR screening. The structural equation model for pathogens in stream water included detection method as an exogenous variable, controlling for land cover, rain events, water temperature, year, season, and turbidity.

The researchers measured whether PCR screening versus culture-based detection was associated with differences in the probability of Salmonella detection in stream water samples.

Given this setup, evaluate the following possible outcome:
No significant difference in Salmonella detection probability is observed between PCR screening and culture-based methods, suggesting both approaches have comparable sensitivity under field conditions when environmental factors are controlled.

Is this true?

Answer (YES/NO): NO